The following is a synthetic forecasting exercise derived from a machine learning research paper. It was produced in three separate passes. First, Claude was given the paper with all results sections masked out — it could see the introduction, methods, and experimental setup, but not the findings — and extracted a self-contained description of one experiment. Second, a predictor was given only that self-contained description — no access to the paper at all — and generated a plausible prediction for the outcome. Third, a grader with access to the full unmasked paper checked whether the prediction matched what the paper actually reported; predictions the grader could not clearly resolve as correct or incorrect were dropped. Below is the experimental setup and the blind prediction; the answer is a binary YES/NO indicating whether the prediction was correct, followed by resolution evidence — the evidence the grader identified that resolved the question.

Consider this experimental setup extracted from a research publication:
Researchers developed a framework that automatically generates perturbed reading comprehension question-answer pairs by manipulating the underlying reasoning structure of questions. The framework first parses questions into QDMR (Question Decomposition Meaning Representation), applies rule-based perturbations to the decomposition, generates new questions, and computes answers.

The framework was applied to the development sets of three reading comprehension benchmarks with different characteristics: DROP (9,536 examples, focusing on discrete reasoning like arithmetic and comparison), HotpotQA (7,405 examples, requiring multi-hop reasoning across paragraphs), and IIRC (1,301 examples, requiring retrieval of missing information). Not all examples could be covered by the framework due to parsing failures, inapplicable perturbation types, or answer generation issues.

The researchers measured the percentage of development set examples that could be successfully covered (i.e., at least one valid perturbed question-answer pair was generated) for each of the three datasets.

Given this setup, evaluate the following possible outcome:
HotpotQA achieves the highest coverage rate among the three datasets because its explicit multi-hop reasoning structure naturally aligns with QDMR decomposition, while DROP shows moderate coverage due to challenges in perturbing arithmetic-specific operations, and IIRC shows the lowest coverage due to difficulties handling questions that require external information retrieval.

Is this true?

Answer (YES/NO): YES